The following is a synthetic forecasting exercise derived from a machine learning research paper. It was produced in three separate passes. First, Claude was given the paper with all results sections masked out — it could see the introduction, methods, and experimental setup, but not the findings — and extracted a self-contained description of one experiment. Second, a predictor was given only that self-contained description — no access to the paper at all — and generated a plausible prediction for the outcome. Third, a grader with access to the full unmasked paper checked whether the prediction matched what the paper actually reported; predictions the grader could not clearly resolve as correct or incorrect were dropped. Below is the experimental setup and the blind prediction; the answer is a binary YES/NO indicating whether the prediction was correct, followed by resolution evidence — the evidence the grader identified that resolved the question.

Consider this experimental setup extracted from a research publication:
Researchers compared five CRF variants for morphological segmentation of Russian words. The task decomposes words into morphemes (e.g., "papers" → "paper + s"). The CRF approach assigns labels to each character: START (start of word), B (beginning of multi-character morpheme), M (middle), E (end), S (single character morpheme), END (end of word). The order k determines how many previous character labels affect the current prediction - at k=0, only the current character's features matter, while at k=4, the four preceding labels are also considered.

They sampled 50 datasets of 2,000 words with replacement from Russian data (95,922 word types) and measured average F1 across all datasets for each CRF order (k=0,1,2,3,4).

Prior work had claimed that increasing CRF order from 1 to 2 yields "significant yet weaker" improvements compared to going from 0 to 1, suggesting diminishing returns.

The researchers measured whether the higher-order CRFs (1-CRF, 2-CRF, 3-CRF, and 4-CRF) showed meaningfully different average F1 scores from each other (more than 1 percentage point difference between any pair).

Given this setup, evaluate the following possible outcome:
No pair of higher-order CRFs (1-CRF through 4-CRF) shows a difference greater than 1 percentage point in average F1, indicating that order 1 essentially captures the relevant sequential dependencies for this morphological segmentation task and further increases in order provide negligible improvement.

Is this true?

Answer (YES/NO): YES